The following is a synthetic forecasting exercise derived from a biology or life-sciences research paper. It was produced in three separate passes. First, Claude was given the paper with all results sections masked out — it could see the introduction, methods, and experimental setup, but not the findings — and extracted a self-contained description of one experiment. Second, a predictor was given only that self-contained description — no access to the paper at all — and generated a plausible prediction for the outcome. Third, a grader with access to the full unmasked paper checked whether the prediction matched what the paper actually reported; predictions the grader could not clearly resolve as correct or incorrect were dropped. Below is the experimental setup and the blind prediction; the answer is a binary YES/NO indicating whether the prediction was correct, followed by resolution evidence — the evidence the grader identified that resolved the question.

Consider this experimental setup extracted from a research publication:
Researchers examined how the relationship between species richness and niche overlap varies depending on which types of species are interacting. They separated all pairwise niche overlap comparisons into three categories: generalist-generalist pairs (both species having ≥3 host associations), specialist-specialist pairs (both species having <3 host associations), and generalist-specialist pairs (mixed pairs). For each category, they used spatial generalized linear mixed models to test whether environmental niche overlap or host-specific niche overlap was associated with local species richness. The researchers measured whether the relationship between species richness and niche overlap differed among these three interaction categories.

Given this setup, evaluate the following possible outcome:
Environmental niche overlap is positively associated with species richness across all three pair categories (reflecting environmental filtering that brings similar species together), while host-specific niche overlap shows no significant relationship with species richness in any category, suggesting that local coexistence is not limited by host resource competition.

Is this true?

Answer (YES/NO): NO